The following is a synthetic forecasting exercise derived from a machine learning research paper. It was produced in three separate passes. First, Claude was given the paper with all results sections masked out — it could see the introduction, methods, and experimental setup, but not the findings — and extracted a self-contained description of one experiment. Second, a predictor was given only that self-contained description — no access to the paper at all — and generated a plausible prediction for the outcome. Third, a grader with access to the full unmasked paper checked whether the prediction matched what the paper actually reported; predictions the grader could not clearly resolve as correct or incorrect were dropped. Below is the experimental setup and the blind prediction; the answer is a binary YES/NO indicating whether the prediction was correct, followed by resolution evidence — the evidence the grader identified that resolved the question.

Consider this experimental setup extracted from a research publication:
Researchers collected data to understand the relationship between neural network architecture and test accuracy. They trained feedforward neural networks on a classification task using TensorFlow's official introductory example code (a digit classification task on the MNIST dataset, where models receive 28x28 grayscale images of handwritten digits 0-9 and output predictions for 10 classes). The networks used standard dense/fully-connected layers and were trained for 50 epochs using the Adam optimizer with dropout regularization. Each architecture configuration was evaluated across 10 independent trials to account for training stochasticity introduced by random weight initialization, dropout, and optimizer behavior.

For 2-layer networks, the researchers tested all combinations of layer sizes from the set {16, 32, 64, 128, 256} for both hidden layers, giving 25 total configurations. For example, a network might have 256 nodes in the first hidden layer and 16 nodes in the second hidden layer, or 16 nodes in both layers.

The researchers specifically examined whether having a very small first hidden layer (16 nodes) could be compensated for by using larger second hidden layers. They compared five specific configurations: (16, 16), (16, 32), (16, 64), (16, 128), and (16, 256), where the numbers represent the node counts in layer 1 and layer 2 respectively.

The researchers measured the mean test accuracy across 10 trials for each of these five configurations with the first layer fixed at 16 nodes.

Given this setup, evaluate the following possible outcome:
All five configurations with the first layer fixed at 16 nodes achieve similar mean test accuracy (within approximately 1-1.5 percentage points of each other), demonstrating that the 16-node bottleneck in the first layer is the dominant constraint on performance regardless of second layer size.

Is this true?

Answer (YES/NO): YES